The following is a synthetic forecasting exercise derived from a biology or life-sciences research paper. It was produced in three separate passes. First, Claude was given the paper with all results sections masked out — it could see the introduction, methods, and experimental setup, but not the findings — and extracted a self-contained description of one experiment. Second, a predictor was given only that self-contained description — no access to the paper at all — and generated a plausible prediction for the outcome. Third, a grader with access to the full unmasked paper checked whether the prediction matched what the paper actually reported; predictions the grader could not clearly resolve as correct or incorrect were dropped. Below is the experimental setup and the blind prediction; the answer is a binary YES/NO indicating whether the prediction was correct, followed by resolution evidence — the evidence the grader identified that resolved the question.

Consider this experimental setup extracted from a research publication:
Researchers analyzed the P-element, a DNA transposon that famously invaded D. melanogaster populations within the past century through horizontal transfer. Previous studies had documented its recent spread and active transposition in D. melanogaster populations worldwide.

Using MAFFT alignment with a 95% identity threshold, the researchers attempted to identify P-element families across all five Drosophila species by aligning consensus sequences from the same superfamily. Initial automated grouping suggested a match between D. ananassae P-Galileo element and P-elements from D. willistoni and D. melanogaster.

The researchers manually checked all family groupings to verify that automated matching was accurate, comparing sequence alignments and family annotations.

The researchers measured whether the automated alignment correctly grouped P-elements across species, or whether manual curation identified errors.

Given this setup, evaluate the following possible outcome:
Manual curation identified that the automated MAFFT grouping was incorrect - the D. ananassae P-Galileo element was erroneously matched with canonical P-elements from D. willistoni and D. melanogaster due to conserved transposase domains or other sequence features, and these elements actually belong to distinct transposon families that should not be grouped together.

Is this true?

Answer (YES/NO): YES